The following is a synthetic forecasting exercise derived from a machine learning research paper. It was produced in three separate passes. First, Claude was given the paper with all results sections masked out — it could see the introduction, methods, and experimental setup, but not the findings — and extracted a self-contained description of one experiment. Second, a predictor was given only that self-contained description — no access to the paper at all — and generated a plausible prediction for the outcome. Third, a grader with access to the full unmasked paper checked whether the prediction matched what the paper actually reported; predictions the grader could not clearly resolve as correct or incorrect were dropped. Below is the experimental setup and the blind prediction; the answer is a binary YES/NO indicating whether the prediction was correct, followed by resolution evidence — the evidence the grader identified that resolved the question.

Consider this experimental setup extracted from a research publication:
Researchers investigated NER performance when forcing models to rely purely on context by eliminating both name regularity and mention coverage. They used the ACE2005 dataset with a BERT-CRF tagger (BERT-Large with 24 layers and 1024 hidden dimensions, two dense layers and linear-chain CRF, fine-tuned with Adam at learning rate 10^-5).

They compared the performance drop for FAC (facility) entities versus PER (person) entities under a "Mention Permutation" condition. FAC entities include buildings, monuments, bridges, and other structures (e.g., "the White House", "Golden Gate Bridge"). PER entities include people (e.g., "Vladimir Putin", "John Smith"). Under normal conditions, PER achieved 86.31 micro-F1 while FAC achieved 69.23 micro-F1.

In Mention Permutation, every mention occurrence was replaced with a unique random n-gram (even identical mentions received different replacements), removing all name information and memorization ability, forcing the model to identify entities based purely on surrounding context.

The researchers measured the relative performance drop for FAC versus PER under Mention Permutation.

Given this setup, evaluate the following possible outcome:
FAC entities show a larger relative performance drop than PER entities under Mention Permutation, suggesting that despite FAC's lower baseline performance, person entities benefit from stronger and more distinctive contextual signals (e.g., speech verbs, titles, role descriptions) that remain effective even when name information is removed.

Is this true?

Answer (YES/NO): YES